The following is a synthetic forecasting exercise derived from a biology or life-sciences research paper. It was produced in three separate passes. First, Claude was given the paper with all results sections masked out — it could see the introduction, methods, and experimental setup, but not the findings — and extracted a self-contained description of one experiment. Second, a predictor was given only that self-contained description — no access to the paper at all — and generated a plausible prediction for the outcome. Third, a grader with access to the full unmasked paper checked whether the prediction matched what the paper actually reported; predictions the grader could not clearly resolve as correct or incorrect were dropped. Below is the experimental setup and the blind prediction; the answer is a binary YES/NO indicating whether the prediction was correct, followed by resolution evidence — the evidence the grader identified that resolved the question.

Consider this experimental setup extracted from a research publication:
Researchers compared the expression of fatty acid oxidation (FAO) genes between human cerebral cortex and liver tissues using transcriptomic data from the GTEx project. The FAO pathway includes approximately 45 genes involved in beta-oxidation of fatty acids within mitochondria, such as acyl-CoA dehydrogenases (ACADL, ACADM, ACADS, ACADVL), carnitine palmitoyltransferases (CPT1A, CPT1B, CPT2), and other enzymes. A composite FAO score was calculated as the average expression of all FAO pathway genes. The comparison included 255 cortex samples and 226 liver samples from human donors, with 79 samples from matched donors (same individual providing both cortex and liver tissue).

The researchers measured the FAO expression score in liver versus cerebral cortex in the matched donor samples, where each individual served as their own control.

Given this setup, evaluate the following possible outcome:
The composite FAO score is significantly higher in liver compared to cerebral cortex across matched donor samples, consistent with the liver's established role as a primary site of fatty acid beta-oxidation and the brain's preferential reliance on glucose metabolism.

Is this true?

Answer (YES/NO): YES